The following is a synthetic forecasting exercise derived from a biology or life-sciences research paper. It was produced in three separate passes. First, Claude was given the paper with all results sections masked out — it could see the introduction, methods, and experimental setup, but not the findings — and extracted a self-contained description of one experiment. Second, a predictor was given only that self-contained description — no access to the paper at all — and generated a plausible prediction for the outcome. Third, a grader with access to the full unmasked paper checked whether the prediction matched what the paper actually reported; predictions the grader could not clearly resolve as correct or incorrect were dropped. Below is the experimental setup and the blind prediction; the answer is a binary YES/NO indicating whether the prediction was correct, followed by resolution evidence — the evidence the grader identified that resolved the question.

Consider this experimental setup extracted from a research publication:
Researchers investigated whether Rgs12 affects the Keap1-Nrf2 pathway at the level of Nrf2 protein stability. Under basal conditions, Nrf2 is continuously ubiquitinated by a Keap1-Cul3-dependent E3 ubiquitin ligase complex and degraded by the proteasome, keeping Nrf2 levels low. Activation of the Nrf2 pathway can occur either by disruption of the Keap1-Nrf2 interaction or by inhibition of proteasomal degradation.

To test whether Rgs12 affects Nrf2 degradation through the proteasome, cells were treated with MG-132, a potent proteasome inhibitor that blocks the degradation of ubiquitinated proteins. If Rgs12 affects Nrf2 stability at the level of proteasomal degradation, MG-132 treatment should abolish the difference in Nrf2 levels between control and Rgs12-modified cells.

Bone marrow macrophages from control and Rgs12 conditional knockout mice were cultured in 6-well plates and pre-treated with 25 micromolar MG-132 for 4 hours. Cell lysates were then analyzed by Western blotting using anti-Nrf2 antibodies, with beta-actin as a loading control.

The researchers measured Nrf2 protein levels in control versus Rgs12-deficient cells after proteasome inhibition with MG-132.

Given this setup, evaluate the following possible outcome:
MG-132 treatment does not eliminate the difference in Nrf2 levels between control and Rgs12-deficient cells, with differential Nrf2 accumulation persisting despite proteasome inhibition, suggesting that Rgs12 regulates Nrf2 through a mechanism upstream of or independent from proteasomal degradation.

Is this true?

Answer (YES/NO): NO